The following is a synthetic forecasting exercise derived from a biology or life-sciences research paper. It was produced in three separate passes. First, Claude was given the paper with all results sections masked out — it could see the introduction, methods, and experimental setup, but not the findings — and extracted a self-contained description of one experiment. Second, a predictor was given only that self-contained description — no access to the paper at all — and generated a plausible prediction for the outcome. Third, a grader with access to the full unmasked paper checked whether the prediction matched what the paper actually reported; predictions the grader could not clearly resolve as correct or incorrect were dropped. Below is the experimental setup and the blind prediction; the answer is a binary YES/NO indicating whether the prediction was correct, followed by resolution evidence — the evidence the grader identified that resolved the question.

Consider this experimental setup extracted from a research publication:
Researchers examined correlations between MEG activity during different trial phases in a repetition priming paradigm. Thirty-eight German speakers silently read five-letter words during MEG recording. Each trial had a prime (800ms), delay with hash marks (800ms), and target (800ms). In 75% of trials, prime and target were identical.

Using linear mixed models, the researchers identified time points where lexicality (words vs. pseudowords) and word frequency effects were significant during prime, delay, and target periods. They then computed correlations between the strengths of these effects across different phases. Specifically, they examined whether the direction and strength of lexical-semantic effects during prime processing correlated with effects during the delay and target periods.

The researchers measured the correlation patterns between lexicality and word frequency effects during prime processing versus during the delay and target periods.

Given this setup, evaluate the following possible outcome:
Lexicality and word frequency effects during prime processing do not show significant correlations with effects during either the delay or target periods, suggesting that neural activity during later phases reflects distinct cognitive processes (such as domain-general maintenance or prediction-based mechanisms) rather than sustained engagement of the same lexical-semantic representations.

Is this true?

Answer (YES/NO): NO